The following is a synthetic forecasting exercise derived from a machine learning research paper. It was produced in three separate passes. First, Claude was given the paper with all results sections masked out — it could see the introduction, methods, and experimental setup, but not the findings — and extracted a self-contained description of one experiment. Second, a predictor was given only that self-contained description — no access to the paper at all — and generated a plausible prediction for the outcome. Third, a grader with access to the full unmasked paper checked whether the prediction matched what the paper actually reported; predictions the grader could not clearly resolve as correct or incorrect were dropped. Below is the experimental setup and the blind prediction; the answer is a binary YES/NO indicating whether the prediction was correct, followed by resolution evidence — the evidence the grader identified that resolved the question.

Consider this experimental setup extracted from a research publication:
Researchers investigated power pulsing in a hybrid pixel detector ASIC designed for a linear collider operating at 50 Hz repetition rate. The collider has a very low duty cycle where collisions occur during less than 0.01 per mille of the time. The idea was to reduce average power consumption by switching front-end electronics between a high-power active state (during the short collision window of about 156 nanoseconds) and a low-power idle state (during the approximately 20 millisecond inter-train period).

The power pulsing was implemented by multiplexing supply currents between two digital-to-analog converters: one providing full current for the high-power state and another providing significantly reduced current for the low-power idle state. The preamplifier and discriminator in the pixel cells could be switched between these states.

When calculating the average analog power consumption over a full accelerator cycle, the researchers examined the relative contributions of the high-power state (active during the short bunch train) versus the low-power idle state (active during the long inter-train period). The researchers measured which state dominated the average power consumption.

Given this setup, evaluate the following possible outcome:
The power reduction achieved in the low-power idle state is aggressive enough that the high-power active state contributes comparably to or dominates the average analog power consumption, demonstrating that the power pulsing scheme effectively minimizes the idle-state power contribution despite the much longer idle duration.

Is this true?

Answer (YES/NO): NO